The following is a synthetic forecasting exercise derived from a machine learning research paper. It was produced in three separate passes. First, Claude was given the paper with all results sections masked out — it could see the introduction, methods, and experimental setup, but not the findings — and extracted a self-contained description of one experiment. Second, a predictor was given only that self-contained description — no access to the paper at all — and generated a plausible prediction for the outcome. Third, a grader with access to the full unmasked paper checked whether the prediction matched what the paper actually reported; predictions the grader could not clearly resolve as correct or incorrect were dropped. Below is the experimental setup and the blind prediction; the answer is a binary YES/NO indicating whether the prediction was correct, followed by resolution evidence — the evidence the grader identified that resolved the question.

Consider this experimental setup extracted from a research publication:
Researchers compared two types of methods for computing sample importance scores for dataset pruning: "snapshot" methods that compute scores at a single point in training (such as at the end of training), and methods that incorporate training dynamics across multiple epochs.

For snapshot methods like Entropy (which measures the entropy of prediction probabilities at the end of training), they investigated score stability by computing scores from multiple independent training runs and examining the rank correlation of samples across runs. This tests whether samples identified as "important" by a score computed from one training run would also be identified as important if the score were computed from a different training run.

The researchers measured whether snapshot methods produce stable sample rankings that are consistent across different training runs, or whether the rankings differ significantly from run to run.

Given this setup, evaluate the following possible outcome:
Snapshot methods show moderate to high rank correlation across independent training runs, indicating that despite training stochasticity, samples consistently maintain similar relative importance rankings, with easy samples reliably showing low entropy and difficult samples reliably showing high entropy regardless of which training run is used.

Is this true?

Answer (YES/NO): NO